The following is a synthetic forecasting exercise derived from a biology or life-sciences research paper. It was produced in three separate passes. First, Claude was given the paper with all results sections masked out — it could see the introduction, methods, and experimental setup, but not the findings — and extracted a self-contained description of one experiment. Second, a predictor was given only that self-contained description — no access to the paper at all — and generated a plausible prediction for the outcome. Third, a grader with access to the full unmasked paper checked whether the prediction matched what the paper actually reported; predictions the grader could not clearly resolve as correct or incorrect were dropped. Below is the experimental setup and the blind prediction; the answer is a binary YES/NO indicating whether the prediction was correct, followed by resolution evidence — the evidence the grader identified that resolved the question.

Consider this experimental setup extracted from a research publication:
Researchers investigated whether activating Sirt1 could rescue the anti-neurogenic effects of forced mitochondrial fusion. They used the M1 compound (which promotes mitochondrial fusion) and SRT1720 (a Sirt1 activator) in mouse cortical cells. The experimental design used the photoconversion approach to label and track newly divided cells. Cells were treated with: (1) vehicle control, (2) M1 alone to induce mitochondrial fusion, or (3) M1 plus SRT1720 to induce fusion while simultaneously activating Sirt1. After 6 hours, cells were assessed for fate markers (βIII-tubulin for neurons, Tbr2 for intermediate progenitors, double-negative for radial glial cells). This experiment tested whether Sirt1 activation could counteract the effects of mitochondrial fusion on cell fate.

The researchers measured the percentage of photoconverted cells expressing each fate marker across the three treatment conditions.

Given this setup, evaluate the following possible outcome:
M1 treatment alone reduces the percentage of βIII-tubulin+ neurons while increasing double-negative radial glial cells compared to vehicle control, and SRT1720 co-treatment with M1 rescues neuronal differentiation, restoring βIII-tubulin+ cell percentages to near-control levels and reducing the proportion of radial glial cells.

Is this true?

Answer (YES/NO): YES